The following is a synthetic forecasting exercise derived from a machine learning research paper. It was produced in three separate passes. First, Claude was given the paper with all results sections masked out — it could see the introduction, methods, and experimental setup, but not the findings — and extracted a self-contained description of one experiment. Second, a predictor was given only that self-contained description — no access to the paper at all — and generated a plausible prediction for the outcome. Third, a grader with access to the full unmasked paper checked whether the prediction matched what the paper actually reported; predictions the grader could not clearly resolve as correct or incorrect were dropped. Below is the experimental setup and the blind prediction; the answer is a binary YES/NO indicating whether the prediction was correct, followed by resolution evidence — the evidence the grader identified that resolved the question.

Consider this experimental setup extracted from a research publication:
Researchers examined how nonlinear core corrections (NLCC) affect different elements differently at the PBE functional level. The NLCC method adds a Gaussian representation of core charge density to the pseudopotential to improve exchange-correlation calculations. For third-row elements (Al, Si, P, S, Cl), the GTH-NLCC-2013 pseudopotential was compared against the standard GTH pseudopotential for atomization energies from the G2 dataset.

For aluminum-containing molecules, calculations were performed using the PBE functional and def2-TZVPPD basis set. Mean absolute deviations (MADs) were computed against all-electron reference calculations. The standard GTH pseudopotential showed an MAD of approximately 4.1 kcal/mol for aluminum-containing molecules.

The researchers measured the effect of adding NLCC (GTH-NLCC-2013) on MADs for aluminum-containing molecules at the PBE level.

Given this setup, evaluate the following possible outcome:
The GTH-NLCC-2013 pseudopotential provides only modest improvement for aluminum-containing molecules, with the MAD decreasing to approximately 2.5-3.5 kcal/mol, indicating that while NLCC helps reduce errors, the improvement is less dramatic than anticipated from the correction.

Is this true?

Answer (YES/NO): NO